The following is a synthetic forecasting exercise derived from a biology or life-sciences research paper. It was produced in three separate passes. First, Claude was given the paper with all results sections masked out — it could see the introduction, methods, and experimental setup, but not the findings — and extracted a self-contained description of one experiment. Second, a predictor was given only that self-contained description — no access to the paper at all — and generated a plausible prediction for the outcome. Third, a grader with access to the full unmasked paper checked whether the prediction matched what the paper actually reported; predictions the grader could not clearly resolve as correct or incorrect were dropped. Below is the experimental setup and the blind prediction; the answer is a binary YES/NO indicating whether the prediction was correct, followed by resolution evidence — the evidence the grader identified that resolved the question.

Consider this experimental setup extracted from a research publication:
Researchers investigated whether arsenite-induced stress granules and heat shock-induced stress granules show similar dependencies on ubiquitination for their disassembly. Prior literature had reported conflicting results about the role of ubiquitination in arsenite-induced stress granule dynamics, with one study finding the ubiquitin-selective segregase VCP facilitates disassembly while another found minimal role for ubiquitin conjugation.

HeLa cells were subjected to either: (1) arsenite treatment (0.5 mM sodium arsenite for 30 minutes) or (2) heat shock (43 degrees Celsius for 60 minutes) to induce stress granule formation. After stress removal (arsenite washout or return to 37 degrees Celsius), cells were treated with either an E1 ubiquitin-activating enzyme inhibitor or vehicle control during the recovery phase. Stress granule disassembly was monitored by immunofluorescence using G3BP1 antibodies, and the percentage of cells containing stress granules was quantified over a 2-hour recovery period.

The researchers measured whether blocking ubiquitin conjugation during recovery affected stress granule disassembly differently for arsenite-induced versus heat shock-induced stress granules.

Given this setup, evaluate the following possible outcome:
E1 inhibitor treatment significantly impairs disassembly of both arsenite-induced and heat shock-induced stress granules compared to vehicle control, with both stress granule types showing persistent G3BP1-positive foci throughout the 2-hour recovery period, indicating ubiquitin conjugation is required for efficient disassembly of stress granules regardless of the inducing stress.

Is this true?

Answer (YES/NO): NO